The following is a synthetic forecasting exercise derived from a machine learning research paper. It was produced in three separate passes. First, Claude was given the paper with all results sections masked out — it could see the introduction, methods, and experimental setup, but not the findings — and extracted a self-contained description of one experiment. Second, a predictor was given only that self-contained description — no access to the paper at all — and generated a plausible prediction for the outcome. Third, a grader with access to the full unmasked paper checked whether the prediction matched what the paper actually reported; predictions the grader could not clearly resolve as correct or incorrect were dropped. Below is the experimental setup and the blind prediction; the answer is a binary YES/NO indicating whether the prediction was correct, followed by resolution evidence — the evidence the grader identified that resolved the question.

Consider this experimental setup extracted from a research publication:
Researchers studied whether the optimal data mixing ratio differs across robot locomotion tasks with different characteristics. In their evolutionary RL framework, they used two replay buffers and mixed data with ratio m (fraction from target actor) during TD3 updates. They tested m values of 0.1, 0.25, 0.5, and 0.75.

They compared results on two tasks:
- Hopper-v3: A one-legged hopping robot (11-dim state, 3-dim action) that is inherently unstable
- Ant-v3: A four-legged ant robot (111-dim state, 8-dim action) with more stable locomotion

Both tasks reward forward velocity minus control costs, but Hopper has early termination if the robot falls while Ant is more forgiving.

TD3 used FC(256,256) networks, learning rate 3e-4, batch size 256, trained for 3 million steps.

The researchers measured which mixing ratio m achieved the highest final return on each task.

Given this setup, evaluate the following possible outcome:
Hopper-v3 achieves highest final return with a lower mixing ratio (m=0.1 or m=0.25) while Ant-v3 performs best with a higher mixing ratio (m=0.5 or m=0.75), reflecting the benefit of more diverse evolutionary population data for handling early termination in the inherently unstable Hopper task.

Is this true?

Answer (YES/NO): NO